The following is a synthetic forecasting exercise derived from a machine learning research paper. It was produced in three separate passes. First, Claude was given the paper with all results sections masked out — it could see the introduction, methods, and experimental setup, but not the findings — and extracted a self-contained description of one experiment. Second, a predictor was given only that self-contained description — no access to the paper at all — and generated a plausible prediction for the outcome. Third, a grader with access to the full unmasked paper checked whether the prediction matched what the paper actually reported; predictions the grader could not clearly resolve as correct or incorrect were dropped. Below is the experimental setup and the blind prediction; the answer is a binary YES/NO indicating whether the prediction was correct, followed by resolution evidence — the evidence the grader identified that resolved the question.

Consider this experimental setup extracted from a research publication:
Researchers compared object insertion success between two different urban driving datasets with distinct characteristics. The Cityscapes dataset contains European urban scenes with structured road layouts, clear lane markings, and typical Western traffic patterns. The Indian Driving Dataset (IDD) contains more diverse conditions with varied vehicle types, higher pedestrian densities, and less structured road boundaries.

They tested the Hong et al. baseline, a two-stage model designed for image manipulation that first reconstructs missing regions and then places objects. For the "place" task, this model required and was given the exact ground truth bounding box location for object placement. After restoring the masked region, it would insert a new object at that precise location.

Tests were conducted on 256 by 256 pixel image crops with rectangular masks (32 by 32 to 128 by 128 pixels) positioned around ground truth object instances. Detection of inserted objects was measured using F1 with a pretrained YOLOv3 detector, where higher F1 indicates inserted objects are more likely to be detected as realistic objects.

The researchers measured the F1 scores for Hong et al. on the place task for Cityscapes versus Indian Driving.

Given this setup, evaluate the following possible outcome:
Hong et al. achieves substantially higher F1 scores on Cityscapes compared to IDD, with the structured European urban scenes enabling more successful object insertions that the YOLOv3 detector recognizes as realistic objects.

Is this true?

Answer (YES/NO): NO